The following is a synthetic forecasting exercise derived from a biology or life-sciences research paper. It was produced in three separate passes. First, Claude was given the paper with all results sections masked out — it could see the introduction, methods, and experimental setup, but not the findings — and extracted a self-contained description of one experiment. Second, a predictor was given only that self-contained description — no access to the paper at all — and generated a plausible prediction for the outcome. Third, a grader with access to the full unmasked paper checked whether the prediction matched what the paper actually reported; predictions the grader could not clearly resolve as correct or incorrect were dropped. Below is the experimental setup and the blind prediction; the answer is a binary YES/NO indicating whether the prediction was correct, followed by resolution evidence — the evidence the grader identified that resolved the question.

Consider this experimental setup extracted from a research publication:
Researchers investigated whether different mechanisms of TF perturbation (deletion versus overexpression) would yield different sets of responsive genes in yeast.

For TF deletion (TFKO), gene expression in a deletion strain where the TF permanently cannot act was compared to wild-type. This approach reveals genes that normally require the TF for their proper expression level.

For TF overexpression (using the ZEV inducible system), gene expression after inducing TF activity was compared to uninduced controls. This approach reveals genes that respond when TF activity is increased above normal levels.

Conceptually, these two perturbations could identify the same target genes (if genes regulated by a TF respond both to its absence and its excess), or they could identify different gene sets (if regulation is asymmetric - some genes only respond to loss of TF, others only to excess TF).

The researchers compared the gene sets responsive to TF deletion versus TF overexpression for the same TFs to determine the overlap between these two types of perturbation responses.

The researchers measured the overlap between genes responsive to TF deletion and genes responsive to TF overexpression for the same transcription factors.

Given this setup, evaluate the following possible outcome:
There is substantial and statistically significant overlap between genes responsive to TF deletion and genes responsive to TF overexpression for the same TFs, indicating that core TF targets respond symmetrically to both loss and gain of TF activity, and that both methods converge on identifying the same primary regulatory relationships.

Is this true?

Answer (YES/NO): NO